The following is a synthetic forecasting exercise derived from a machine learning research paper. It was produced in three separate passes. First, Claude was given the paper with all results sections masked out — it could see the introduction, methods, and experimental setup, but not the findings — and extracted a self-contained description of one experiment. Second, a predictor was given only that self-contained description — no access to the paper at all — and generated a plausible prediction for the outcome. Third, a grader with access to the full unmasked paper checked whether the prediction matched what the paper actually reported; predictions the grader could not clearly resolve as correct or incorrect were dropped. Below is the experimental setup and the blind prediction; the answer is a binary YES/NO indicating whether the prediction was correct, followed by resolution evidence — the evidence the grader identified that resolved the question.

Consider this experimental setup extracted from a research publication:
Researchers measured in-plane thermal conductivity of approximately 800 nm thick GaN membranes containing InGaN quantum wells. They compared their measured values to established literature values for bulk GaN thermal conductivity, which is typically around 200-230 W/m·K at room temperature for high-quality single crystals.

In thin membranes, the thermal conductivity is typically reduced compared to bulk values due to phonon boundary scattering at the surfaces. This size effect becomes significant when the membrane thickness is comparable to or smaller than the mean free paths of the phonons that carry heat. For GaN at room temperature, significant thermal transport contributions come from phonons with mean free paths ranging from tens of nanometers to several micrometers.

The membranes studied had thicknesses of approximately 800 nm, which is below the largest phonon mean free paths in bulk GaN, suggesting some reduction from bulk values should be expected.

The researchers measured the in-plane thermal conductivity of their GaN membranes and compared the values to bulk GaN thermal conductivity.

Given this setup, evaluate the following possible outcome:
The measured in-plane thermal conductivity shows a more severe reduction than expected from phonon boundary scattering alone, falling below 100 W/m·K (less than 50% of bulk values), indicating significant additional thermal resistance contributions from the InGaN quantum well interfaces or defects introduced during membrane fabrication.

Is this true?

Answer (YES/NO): NO